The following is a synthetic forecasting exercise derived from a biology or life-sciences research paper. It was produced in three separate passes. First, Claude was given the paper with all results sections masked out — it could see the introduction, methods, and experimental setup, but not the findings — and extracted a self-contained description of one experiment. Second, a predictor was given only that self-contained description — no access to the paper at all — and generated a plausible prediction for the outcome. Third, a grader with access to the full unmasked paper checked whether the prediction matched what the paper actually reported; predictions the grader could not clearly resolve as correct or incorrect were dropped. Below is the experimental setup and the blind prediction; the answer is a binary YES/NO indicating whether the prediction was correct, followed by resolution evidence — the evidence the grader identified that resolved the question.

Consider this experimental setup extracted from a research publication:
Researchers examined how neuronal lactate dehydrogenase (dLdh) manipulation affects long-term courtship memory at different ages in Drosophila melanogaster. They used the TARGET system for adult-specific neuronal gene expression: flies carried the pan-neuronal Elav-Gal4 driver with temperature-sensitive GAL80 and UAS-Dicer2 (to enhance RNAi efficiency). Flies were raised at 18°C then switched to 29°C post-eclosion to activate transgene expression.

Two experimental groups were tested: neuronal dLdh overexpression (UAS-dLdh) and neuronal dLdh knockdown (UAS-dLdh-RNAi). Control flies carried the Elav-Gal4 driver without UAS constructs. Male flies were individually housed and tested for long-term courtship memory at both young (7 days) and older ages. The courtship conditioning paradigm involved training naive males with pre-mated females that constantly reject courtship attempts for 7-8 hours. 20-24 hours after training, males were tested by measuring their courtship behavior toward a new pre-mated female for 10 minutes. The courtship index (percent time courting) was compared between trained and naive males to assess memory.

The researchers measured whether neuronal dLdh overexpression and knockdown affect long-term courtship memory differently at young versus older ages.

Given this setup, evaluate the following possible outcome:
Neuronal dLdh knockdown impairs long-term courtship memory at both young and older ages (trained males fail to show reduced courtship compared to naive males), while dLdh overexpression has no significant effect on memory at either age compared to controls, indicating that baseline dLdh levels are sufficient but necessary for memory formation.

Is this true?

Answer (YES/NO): NO